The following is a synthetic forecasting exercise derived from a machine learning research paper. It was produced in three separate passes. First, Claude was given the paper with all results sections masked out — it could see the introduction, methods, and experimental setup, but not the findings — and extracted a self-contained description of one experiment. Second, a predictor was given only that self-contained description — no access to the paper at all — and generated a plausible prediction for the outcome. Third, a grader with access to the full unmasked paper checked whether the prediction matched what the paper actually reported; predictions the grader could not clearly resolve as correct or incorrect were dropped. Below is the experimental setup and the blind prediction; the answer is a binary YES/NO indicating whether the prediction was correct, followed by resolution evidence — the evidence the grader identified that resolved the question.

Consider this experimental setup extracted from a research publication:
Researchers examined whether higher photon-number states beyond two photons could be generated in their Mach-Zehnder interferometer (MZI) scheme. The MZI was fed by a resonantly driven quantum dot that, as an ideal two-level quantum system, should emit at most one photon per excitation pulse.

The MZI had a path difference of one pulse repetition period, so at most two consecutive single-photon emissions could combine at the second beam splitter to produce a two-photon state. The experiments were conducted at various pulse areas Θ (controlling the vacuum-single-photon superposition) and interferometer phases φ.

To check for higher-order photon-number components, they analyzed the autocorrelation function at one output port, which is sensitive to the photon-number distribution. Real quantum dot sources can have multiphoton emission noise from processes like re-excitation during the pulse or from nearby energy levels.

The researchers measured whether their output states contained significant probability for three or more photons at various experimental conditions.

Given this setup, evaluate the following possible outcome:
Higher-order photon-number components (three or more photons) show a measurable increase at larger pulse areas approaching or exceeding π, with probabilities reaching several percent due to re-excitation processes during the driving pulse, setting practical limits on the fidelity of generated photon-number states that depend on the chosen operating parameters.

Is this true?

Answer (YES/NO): NO